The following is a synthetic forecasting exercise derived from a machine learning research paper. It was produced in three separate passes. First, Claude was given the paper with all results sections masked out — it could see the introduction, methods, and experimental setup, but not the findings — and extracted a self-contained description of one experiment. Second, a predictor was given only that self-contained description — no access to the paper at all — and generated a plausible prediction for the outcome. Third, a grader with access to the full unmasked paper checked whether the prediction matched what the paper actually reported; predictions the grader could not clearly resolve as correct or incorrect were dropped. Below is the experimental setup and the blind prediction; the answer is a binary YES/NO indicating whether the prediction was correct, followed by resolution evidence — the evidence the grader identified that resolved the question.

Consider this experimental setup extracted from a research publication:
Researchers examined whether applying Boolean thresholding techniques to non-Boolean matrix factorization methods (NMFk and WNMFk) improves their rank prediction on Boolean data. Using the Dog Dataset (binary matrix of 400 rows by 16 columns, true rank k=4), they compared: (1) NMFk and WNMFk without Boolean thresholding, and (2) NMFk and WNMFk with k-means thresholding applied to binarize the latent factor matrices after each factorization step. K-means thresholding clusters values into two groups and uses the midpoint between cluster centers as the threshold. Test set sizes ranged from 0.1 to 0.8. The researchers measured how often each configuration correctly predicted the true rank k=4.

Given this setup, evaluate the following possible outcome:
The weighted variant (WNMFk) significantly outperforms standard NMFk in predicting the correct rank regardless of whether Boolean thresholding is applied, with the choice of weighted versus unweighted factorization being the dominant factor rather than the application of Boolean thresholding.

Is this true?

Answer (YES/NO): NO